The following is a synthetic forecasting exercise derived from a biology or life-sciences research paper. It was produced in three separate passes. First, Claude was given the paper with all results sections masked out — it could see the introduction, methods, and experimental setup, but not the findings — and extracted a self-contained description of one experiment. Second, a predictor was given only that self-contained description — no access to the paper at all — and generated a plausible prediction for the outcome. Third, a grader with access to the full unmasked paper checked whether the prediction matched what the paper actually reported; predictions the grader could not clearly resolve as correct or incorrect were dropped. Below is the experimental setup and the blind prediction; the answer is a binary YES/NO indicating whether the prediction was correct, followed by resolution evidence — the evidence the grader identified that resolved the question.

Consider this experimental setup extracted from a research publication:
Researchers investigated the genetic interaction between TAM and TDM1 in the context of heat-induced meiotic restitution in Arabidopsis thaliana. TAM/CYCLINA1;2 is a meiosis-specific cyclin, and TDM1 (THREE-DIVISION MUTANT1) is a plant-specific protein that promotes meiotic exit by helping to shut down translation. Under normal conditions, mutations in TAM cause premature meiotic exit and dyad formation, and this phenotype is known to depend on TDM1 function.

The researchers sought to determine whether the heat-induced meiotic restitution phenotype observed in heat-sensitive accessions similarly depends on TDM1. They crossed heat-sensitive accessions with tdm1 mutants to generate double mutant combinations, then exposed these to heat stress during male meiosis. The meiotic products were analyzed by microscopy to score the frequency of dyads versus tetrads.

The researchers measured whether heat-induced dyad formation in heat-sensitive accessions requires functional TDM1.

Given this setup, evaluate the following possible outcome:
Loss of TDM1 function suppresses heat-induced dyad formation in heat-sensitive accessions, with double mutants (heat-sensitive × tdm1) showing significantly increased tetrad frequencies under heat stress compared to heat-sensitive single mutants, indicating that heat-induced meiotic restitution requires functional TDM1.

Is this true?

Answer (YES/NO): YES